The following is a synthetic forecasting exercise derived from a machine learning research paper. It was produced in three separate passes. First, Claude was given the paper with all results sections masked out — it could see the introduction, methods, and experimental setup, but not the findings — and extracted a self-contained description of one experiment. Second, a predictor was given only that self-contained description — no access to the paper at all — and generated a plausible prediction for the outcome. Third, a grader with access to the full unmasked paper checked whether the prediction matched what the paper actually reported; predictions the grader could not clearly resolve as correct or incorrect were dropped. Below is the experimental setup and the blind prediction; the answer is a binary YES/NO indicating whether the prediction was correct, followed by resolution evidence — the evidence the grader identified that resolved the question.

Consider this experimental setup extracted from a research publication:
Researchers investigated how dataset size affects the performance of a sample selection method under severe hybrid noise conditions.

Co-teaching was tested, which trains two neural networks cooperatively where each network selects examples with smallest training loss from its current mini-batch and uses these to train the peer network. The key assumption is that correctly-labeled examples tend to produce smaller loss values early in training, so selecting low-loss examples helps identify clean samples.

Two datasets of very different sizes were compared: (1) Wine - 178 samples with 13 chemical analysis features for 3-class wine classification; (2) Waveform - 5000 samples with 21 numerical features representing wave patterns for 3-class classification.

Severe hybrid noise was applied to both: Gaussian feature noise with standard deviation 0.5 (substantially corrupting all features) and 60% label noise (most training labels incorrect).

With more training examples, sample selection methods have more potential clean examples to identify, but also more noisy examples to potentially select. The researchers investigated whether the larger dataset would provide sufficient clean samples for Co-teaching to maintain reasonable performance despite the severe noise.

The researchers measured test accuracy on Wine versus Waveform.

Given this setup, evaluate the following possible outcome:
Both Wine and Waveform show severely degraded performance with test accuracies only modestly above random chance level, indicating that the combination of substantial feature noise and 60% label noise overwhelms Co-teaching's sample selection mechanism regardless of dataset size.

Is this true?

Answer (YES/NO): NO